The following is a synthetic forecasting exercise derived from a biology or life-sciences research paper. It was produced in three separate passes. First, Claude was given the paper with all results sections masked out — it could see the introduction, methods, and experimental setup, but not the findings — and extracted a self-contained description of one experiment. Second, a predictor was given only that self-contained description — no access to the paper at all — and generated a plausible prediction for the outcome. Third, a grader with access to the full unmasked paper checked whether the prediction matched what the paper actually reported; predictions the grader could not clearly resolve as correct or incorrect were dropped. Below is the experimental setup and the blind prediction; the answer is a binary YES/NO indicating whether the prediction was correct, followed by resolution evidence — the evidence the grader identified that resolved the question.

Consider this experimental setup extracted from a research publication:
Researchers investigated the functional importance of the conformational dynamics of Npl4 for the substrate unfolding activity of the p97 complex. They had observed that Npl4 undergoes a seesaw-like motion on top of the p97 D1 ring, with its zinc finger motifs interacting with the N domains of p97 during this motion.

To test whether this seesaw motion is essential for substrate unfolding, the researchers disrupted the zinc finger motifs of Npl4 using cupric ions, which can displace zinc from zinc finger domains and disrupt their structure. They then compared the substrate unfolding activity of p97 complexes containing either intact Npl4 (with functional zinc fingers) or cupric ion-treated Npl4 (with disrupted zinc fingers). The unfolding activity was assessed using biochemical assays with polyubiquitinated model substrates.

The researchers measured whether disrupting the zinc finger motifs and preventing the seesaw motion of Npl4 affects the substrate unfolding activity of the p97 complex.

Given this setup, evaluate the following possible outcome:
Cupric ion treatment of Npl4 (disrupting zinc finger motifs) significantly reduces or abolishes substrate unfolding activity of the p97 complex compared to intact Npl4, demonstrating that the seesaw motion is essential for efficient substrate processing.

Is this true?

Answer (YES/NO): YES